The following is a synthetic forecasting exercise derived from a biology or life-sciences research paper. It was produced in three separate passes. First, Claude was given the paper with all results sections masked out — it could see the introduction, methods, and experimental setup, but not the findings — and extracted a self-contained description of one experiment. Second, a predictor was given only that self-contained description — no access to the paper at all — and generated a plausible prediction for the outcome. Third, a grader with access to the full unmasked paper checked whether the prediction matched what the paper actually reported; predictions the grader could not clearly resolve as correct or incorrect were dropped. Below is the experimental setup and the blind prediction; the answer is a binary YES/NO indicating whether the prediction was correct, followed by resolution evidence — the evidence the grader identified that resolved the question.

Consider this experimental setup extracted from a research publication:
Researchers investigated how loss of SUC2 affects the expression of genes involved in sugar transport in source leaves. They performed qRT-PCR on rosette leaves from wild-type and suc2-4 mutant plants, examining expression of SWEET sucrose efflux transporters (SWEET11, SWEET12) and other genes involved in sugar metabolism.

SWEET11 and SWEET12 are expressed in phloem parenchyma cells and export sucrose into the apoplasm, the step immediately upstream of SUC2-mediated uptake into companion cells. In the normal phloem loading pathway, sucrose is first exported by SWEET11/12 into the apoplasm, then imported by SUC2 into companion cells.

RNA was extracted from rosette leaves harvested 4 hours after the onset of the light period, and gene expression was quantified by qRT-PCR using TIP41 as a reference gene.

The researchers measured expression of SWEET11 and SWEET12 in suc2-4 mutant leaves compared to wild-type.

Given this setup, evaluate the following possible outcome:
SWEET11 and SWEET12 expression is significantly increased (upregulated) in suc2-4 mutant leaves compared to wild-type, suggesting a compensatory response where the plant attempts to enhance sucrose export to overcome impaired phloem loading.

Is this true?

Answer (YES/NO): YES